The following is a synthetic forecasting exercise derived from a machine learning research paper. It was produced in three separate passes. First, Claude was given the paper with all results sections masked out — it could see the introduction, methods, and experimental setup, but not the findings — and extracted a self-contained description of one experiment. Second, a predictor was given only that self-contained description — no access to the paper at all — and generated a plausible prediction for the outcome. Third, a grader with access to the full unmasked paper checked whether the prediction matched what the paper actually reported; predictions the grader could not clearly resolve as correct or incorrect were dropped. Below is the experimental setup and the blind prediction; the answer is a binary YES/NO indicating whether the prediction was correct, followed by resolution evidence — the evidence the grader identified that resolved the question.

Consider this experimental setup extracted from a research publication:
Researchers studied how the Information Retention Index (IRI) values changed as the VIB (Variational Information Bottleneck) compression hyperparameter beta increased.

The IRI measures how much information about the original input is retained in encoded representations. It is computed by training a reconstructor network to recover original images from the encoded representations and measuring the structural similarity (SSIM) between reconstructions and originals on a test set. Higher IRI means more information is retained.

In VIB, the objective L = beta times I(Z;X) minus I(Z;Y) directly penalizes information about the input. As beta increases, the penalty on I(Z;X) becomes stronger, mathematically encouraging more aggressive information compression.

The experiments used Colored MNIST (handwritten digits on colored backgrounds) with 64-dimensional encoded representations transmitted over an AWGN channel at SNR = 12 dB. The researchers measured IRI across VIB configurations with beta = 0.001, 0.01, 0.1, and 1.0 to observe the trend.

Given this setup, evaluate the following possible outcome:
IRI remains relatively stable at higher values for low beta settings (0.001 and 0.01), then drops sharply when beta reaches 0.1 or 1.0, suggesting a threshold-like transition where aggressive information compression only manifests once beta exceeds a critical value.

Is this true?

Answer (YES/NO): NO